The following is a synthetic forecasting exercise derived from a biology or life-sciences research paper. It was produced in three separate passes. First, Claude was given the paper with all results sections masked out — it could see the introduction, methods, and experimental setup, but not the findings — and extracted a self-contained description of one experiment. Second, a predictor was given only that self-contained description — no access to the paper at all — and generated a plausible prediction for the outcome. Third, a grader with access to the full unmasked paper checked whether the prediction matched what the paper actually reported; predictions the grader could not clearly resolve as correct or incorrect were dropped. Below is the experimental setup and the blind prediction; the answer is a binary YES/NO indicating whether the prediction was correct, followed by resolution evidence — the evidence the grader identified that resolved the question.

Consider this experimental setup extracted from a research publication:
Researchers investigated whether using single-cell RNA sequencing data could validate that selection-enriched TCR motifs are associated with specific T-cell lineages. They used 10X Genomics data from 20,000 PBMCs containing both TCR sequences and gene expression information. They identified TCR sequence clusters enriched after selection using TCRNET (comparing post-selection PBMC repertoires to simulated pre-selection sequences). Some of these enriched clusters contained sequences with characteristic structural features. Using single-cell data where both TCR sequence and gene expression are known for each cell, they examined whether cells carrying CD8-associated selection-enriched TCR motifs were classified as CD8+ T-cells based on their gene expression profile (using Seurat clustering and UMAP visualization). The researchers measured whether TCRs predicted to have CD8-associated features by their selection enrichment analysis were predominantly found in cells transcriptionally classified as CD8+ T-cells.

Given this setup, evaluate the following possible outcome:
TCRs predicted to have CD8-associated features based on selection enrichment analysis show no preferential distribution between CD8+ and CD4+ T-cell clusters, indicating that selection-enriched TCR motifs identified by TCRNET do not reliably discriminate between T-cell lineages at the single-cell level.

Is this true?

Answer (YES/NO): NO